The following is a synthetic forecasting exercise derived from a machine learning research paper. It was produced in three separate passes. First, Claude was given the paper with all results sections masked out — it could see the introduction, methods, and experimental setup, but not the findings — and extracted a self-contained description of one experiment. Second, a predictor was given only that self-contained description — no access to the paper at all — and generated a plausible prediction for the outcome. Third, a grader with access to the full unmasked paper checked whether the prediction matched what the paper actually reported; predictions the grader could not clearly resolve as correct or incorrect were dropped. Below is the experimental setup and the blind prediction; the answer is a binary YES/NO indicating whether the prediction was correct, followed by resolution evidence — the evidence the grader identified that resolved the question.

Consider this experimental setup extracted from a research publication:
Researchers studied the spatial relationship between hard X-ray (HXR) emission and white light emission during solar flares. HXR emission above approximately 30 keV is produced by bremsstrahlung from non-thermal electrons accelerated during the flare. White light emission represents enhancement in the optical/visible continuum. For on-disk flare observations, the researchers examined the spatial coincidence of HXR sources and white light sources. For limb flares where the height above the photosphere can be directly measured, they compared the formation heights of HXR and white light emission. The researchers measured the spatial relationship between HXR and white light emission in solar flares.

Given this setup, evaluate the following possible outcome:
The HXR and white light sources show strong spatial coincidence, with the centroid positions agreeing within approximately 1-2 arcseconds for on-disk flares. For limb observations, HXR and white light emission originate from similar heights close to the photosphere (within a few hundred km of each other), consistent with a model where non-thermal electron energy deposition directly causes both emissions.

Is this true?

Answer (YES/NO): YES